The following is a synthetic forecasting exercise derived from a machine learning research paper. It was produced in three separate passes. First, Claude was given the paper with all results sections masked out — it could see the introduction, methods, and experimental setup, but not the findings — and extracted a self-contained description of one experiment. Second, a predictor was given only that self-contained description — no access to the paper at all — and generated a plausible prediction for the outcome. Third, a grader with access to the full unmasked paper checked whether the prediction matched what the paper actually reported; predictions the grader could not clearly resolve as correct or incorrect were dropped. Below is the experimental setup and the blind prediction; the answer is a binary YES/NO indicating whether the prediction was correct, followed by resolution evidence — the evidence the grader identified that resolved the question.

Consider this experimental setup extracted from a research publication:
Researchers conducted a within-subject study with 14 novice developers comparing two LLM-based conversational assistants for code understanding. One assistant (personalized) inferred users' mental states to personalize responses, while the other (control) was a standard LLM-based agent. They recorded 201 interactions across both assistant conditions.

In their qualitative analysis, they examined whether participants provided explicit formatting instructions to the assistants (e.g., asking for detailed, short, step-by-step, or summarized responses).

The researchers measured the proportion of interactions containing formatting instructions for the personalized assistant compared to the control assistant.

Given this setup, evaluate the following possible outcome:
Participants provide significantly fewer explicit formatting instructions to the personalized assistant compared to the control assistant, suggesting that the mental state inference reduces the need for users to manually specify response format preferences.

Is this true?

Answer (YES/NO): NO